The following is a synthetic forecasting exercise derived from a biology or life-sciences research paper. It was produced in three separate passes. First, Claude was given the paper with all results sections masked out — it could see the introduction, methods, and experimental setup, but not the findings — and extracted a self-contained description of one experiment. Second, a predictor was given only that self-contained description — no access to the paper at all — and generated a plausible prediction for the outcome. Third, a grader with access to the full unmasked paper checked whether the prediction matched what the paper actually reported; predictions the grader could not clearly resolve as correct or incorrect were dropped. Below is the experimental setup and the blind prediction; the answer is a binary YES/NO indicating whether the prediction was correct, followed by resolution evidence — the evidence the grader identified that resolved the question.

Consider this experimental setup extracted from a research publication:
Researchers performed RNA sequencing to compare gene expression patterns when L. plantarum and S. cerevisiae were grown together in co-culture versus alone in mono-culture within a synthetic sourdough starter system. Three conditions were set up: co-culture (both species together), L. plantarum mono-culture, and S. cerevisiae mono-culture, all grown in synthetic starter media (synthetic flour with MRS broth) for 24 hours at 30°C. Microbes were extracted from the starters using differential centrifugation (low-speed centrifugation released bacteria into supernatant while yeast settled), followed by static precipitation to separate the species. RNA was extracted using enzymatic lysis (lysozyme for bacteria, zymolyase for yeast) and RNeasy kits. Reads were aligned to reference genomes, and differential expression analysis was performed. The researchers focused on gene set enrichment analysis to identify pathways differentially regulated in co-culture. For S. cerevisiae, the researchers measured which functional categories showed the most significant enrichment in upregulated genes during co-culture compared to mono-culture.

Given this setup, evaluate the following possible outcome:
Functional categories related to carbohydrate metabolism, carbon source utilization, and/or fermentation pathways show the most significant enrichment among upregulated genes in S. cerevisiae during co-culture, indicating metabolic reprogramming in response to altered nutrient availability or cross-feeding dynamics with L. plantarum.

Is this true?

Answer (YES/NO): YES